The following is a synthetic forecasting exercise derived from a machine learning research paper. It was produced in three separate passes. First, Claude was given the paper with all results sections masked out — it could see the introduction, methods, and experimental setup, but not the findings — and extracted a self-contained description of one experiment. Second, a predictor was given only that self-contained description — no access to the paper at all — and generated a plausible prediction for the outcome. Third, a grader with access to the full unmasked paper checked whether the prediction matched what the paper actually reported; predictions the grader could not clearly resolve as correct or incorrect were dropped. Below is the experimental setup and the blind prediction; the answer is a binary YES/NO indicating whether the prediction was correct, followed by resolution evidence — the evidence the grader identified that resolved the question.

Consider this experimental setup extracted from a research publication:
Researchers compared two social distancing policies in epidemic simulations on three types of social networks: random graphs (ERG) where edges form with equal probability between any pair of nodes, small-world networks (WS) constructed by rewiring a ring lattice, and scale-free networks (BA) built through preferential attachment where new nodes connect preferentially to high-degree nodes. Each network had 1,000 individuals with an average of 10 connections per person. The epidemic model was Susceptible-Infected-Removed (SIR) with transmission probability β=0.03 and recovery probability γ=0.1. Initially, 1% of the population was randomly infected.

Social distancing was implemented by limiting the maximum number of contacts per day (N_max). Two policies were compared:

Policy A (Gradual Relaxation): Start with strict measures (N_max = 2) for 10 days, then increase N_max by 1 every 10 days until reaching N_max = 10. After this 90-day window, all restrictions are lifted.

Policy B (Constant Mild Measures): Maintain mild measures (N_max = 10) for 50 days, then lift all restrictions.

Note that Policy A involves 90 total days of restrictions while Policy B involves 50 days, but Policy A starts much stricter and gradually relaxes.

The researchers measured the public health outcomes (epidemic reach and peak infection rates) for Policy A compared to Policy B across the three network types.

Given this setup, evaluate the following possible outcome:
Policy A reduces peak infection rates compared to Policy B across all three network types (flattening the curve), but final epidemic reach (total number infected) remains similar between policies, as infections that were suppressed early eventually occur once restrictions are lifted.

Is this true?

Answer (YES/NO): NO